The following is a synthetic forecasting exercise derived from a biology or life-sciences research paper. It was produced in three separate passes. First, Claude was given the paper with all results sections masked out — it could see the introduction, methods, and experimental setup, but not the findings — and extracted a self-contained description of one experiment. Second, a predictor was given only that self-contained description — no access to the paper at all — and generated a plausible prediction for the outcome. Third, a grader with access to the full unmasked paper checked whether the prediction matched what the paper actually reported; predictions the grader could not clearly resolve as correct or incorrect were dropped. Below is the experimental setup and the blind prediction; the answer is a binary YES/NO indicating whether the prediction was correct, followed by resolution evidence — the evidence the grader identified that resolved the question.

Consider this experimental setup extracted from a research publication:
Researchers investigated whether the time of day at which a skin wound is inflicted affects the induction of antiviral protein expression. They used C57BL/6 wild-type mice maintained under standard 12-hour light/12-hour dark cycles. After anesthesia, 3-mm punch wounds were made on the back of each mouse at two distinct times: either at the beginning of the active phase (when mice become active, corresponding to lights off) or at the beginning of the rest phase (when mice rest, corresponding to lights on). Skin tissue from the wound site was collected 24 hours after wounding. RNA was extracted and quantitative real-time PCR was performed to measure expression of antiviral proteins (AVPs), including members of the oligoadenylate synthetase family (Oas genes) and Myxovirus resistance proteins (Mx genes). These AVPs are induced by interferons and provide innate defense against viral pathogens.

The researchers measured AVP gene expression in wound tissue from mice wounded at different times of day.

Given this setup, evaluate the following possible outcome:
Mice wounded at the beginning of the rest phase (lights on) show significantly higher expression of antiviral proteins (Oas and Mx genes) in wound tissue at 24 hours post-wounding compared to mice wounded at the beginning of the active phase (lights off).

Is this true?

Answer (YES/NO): NO